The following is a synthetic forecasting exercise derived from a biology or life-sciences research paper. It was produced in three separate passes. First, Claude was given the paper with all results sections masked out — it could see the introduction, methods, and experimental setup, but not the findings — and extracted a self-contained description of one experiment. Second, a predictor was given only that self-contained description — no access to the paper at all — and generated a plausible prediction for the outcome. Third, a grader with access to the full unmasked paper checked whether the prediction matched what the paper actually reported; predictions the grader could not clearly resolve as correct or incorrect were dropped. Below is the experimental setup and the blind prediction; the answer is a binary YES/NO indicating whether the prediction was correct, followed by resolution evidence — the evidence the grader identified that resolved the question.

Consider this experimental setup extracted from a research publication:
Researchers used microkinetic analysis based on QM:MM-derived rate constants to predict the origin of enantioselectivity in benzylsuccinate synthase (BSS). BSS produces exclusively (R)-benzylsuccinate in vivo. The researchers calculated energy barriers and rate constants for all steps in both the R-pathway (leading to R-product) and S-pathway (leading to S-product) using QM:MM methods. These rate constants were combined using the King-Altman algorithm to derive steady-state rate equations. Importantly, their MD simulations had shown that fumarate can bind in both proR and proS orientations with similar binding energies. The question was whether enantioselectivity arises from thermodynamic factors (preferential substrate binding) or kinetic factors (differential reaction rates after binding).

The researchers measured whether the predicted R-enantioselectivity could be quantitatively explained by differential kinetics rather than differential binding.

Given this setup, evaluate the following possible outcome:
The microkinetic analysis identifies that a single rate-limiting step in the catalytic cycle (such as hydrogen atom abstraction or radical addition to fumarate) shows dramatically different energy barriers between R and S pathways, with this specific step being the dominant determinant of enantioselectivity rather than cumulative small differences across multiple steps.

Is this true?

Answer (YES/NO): NO